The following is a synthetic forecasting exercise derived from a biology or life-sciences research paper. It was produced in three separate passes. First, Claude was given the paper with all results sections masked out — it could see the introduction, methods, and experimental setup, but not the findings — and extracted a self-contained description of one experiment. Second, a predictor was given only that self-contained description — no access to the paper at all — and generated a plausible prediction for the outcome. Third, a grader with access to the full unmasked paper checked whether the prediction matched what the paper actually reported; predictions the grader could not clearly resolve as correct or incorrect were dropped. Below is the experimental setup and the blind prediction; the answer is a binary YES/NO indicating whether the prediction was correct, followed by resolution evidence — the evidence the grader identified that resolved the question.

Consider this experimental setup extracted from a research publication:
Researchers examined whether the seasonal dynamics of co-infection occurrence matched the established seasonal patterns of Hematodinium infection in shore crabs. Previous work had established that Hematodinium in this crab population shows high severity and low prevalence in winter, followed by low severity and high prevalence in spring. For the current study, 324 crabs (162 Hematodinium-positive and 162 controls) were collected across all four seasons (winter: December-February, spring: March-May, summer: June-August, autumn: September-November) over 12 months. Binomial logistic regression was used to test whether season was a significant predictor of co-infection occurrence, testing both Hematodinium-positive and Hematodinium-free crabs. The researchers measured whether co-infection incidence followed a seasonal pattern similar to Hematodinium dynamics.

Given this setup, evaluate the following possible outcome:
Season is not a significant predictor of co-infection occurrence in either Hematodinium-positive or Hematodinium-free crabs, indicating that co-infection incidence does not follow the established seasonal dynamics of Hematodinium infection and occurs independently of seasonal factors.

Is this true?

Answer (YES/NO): YES